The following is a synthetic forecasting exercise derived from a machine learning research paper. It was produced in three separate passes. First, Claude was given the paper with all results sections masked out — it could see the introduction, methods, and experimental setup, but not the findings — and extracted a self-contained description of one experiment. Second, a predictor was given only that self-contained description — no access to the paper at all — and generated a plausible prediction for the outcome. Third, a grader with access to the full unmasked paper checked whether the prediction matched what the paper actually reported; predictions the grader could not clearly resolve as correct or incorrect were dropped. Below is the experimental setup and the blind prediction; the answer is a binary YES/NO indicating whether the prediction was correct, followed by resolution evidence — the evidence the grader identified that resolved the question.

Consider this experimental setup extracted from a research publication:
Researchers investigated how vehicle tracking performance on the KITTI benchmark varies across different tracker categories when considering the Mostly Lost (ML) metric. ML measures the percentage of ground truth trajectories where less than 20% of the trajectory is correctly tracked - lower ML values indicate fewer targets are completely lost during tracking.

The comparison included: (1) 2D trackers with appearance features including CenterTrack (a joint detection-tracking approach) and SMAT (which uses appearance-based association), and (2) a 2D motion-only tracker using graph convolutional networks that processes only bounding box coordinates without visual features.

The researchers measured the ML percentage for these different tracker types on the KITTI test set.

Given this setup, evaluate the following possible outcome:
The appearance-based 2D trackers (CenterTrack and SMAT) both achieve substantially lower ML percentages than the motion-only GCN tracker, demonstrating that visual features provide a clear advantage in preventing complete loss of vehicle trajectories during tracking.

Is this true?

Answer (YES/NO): NO